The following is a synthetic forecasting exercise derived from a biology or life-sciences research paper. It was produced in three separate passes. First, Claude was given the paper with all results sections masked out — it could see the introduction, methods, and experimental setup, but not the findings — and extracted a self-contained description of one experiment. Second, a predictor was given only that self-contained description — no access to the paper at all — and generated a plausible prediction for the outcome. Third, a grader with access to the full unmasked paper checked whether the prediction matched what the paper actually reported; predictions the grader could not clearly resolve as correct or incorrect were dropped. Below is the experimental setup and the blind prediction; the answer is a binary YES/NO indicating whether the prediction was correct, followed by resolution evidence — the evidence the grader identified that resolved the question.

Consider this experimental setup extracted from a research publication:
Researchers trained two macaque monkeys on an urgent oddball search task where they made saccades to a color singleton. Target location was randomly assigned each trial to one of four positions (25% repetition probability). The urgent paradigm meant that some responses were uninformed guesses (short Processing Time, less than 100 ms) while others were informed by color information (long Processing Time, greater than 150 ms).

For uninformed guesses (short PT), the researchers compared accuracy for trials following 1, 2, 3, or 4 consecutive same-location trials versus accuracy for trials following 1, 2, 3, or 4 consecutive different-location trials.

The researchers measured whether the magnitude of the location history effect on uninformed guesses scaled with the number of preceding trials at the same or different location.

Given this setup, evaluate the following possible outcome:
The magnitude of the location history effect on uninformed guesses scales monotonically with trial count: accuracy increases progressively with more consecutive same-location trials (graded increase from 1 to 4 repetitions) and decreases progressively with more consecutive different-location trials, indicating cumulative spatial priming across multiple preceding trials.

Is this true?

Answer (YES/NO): YES